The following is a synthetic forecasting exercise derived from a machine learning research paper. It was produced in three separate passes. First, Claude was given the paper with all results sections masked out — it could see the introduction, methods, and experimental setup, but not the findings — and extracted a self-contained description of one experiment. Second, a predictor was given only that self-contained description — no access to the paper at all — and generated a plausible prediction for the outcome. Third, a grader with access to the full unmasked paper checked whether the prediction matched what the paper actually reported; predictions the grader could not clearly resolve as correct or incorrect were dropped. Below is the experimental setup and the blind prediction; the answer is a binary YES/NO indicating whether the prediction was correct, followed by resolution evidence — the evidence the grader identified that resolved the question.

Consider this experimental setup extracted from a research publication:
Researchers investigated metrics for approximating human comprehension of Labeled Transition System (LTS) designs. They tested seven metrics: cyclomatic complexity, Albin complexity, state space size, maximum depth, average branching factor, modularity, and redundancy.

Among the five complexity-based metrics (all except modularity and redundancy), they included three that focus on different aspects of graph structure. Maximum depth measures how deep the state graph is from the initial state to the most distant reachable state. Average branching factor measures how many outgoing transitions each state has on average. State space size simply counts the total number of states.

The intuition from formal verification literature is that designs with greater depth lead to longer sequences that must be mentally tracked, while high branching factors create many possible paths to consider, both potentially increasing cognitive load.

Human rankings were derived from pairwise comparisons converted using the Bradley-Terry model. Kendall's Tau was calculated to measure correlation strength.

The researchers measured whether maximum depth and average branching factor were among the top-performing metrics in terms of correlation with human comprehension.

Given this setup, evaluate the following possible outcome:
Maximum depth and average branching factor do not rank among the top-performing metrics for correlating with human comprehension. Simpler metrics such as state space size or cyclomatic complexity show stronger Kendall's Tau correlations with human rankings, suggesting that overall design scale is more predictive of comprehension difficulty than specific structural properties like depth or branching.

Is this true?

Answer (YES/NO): NO